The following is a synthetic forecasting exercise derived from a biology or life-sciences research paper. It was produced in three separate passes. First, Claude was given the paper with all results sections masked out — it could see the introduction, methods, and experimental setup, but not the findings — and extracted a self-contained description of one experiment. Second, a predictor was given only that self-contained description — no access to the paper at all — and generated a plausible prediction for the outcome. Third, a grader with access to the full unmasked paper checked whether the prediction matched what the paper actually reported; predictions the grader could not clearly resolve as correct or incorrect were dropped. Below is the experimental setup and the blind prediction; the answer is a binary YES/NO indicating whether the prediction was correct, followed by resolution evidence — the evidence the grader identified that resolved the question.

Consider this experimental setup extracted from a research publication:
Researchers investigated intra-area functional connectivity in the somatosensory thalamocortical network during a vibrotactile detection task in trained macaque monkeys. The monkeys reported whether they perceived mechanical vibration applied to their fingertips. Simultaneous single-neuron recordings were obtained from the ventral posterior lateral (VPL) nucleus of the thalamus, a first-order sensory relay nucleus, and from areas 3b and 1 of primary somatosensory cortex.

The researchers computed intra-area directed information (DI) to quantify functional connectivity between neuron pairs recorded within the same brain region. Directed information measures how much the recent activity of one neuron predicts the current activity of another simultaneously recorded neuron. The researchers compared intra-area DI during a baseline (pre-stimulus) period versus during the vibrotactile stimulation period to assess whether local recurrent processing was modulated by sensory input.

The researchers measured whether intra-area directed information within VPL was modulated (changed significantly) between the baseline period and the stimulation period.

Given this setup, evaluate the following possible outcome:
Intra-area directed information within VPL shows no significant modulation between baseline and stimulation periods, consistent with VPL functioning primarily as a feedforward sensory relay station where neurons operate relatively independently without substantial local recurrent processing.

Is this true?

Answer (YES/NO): YES